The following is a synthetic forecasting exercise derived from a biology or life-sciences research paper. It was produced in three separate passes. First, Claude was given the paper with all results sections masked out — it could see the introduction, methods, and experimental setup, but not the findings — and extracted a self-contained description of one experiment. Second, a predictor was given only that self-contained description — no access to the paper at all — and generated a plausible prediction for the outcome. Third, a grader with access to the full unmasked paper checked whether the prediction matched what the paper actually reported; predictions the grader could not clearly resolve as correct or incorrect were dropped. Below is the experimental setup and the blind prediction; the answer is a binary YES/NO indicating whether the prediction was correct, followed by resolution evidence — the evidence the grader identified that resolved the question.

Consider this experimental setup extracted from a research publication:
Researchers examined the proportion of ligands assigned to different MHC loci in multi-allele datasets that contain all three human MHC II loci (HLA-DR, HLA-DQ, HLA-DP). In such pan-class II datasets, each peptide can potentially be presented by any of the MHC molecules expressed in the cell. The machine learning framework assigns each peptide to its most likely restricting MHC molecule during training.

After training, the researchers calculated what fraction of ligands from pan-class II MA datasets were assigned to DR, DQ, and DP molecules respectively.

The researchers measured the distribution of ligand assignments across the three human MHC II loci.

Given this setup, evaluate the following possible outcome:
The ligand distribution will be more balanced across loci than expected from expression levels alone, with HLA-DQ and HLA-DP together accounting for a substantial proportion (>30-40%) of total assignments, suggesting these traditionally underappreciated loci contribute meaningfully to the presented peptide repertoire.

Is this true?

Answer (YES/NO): NO